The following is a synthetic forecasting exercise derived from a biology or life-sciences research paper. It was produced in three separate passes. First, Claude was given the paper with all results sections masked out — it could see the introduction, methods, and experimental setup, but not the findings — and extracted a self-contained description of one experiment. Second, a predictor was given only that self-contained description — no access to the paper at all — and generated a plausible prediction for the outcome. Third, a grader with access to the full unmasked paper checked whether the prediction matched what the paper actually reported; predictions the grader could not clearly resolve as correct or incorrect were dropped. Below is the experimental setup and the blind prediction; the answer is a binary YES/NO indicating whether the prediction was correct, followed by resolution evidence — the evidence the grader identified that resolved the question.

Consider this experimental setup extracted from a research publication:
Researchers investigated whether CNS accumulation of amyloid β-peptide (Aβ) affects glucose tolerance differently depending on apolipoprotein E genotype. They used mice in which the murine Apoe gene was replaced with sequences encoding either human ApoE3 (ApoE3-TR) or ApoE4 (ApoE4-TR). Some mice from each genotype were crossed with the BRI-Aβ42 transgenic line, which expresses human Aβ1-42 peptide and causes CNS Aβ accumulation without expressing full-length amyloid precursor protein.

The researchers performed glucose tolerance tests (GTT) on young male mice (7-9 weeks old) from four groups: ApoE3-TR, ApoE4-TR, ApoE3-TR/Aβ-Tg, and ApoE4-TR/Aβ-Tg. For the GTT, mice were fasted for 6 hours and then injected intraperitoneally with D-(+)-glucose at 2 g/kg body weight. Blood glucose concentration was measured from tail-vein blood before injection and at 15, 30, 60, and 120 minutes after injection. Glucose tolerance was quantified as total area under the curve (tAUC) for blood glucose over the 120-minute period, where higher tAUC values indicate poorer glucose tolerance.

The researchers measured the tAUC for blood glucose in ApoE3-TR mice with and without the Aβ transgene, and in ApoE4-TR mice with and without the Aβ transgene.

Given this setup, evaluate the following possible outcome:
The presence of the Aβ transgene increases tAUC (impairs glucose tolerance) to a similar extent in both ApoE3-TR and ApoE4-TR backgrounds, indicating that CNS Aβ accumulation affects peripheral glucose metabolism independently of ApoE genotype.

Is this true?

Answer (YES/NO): NO